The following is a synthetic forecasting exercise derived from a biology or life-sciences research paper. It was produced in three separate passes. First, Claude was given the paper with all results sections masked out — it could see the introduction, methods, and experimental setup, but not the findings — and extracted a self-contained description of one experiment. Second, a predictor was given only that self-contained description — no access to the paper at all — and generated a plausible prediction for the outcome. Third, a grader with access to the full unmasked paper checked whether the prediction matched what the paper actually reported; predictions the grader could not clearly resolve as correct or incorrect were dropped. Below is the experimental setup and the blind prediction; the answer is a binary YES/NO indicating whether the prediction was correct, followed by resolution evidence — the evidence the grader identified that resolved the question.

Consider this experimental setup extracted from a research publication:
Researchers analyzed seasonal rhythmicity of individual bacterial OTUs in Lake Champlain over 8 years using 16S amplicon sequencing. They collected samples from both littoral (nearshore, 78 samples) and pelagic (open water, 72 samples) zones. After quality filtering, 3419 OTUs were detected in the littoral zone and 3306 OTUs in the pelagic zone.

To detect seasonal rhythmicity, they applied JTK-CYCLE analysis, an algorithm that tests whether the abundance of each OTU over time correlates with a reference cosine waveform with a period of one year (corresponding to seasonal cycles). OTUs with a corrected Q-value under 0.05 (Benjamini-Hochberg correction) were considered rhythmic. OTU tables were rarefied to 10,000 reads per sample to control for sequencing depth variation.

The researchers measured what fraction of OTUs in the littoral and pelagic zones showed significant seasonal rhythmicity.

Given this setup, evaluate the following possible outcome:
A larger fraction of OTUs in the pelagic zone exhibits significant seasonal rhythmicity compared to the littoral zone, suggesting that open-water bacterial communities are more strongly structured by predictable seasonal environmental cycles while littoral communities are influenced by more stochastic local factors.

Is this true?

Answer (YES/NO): NO